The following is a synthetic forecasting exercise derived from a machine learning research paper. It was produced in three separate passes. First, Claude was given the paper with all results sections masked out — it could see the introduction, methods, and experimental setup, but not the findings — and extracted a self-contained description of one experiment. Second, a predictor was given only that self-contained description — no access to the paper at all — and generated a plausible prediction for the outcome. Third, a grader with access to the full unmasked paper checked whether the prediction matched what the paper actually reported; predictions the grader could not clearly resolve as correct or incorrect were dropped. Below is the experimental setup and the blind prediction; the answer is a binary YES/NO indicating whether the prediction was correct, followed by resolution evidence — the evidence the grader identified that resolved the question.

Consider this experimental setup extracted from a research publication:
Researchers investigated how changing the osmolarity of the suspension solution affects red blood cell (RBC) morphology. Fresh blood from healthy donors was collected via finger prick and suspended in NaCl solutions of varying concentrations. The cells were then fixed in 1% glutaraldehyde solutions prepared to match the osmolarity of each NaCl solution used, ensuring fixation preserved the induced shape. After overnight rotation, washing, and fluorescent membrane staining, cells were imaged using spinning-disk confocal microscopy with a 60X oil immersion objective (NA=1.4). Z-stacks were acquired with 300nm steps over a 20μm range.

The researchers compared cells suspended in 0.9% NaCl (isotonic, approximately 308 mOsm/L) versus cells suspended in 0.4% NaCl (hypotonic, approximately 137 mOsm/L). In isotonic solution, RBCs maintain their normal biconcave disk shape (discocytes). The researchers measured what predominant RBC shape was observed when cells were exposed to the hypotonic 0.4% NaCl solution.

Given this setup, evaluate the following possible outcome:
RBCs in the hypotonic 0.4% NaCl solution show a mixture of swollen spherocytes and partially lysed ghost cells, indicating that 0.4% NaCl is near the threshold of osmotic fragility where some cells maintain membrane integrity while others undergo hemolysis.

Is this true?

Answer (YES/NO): NO